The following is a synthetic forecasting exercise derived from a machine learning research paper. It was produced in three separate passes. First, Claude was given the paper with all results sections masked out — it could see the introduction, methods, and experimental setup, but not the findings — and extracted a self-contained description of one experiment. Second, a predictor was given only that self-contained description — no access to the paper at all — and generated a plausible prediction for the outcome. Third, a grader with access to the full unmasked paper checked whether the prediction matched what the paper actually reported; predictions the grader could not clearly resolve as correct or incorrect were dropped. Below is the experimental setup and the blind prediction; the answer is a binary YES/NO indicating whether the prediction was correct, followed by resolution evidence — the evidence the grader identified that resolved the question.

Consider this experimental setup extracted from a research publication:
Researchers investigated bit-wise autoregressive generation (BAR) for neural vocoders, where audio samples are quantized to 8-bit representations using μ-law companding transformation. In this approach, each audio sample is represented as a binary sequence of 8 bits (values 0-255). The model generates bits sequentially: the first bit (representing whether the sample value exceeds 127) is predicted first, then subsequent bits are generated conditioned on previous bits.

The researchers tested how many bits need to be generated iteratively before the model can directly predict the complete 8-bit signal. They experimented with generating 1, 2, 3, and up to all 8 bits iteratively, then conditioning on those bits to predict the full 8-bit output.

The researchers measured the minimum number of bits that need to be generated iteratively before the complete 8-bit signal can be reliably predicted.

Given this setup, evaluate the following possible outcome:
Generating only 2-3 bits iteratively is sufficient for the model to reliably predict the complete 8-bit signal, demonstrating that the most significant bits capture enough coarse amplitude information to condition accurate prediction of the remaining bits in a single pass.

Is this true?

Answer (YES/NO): YES